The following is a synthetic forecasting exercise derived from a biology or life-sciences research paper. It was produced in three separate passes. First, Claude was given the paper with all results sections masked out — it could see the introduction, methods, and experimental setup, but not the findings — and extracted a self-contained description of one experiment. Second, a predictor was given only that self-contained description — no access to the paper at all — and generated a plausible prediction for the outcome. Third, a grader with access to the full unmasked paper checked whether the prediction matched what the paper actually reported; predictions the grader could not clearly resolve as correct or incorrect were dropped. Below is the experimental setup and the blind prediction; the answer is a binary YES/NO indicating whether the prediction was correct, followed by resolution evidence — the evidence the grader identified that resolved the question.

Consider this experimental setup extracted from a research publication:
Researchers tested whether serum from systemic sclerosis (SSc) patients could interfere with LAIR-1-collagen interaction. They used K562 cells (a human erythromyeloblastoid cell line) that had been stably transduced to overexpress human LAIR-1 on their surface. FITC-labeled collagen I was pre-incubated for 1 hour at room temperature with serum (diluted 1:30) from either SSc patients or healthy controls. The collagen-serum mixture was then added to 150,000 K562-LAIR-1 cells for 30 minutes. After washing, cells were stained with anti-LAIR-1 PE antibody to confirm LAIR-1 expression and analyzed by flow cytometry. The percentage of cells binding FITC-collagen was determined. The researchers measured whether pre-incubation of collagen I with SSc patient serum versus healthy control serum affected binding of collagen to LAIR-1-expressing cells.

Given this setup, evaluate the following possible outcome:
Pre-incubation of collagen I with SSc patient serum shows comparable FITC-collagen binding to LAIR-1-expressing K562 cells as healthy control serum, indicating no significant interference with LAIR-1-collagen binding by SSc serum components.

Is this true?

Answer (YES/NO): YES